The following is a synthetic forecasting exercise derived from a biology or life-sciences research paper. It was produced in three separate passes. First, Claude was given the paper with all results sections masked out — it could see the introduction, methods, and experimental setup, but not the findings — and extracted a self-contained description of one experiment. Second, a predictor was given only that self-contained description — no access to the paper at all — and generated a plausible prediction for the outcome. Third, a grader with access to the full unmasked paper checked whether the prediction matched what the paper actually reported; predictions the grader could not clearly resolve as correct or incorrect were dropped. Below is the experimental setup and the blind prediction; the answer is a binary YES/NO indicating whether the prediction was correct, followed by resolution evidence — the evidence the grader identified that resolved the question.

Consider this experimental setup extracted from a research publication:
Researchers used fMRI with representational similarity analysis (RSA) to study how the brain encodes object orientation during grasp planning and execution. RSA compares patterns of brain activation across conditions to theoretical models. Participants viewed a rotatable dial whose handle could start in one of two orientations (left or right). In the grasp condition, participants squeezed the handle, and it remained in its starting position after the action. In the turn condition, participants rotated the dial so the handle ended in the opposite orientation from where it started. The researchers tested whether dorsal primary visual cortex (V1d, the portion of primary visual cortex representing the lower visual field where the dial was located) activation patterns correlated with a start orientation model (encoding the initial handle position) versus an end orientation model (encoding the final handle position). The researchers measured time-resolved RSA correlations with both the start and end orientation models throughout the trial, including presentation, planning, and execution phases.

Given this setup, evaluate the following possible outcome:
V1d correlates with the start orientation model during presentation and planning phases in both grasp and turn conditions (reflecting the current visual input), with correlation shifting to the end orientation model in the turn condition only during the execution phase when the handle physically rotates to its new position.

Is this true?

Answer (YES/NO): NO